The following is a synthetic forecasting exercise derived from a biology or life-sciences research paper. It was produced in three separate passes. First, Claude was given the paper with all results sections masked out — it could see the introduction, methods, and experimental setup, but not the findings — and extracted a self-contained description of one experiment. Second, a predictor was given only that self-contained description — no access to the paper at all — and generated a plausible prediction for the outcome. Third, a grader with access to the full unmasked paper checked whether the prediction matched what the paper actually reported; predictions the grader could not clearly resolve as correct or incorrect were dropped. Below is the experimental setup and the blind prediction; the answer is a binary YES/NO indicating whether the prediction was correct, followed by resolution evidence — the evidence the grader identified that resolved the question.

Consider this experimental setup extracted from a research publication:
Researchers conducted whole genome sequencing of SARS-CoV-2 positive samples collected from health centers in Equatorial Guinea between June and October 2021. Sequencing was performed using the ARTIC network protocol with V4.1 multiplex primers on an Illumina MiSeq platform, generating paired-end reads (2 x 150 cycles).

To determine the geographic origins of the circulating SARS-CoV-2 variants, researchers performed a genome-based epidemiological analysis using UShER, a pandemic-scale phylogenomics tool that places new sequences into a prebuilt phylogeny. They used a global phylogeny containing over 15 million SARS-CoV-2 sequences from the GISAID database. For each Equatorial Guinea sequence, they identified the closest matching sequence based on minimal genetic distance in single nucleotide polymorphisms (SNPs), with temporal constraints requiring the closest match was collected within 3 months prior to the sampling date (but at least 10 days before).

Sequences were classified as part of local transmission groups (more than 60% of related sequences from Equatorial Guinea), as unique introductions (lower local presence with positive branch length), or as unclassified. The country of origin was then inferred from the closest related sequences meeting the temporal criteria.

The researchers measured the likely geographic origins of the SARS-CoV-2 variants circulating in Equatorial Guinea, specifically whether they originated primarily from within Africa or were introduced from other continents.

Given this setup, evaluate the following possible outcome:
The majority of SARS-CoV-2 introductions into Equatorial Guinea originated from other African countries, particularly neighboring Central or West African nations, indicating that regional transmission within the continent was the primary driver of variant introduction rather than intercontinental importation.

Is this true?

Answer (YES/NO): NO